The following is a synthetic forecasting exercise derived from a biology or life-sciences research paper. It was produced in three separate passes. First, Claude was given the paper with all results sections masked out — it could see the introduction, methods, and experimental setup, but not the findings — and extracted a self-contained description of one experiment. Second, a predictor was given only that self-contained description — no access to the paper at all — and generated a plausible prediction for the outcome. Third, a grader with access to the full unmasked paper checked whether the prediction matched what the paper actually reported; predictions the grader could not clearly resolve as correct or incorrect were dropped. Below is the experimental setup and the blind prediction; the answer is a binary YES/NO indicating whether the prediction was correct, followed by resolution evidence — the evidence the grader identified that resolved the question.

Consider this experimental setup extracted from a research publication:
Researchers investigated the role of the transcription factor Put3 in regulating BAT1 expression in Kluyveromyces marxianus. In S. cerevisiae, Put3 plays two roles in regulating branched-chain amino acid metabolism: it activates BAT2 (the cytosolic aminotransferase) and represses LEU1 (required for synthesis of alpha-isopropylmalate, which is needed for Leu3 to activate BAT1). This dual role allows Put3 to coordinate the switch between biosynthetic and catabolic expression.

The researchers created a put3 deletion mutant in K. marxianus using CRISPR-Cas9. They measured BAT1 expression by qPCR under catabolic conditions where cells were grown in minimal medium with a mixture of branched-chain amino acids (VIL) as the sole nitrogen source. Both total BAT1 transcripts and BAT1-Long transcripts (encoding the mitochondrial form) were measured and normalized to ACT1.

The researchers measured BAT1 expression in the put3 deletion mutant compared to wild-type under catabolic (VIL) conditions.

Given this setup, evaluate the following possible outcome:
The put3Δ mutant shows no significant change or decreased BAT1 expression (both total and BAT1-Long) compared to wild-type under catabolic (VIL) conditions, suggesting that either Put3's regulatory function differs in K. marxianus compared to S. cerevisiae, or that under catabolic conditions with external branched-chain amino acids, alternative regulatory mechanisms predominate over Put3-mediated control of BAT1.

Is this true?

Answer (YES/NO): NO